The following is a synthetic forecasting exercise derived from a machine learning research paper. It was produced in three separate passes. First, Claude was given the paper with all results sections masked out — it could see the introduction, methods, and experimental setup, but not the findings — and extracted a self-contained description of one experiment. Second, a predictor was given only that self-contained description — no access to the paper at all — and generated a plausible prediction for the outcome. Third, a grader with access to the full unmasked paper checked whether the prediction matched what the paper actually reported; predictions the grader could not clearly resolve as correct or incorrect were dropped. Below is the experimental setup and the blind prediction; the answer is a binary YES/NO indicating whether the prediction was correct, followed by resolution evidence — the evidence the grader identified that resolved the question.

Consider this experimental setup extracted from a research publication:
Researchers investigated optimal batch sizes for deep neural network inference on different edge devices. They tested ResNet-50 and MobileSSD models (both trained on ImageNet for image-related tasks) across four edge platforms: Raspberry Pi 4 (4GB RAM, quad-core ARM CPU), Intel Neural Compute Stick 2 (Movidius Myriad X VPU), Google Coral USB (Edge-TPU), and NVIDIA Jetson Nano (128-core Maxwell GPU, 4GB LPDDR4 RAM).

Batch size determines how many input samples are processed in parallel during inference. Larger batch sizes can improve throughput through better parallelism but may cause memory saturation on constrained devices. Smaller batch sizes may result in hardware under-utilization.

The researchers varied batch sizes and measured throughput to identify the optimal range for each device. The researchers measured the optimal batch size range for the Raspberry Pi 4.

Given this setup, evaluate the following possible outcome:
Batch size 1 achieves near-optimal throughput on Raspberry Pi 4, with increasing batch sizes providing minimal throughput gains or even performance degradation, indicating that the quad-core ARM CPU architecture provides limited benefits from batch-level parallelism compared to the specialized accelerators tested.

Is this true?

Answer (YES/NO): NO